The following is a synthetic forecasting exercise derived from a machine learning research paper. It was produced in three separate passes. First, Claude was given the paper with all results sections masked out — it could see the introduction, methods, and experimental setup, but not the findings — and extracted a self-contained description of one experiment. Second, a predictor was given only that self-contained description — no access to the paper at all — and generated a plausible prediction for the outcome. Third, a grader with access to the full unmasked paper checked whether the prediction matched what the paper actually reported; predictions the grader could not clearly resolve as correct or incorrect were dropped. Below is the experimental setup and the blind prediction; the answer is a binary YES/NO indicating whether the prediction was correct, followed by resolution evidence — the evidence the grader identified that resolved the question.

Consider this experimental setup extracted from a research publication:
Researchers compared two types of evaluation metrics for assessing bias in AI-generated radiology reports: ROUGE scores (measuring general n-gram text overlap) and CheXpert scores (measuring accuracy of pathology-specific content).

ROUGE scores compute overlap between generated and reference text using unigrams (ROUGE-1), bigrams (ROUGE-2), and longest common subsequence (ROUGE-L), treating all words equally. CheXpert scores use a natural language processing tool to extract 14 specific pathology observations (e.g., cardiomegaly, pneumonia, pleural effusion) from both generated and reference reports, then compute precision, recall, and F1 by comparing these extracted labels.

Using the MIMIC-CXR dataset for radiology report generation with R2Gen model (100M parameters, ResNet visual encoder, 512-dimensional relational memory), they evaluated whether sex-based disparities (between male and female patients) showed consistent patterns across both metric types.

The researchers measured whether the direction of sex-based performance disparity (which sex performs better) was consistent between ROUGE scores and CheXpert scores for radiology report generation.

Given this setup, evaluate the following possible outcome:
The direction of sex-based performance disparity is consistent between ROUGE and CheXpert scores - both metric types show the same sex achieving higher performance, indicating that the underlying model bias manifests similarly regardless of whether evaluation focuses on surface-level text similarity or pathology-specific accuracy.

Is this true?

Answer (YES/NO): YES